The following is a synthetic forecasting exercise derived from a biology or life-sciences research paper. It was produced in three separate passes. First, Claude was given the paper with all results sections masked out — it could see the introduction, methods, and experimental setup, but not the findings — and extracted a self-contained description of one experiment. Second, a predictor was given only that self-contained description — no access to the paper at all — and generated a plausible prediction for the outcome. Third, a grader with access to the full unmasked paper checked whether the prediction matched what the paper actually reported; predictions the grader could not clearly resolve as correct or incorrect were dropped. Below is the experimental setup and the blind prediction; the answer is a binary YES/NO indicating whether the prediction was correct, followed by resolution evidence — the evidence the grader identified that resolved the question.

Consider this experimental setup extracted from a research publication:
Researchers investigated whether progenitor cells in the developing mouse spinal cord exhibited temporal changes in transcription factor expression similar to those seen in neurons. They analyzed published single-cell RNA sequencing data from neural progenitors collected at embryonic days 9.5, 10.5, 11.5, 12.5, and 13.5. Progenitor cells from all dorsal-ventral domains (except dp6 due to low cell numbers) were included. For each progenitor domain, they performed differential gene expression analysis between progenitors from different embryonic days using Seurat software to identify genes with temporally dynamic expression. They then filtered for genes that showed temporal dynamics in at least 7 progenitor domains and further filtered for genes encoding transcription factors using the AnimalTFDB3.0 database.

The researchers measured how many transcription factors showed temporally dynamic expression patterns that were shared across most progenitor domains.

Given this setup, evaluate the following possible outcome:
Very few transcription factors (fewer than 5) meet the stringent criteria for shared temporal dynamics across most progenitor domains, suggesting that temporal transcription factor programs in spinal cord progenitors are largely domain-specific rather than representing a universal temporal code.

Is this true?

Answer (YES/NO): NO